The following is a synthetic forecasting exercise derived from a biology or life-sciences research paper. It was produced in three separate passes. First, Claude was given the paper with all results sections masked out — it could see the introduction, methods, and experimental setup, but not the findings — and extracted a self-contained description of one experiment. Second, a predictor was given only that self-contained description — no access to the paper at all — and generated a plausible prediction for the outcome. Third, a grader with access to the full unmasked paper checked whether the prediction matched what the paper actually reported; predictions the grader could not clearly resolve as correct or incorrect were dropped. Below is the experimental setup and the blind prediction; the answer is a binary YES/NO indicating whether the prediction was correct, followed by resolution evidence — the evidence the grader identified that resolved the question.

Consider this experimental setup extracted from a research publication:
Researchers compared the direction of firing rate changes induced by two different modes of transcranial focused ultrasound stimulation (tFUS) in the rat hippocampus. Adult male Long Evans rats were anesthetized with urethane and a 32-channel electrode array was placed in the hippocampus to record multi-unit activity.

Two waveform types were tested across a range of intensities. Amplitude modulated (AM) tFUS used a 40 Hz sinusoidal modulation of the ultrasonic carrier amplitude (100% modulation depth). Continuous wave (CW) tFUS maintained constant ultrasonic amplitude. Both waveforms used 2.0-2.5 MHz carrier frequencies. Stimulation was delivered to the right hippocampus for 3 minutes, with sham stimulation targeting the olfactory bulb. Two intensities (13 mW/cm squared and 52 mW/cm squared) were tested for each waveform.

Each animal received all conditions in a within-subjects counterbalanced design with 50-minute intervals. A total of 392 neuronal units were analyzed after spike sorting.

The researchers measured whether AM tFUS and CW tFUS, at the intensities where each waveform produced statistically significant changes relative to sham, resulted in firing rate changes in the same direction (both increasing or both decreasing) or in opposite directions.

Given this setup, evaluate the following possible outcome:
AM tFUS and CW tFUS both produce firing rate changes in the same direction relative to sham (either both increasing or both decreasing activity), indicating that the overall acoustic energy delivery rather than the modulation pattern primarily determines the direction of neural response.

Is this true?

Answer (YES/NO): NO